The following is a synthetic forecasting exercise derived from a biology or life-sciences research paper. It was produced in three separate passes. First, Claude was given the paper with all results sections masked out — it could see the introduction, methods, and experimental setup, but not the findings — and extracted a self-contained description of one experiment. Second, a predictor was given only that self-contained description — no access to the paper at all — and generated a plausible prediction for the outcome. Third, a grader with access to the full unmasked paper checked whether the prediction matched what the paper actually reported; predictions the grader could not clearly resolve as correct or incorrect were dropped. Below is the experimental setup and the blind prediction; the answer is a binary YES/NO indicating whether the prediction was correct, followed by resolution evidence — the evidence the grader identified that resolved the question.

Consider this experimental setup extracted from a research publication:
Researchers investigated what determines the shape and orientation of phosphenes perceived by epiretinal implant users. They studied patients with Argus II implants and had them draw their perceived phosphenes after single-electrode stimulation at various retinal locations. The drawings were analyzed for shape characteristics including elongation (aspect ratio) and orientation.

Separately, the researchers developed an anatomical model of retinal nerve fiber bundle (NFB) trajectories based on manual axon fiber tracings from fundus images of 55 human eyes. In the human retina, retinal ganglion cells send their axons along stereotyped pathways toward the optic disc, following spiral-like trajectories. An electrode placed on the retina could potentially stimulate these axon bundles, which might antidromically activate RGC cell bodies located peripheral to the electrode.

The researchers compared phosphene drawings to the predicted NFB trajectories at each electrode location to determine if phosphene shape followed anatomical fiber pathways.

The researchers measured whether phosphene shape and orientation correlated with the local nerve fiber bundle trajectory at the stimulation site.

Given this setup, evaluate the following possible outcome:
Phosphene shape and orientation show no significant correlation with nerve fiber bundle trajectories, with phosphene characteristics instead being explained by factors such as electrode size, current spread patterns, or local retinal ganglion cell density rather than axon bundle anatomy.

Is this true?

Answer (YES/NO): NO